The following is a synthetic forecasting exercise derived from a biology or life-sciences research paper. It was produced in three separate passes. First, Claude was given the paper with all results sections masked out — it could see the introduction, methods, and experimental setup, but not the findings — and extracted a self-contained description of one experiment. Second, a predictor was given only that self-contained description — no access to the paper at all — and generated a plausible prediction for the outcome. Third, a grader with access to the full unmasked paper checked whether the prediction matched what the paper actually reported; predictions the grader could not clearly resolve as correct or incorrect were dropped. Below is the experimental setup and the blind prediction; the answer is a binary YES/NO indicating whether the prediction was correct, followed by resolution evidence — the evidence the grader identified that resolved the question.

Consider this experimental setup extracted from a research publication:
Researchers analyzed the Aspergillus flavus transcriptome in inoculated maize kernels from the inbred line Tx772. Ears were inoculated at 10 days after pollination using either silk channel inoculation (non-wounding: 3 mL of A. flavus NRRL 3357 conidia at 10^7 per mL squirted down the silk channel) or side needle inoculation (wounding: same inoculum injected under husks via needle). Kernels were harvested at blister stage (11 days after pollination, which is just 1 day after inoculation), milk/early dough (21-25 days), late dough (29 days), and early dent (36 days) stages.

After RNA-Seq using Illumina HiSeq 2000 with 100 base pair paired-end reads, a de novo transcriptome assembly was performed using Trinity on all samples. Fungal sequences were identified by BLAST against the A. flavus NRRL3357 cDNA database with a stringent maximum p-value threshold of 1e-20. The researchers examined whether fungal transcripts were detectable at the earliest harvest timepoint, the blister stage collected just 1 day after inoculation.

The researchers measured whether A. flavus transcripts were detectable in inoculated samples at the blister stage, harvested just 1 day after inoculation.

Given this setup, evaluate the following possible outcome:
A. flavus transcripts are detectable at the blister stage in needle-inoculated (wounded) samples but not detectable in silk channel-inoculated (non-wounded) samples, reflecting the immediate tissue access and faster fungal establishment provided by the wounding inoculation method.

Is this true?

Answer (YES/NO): NO